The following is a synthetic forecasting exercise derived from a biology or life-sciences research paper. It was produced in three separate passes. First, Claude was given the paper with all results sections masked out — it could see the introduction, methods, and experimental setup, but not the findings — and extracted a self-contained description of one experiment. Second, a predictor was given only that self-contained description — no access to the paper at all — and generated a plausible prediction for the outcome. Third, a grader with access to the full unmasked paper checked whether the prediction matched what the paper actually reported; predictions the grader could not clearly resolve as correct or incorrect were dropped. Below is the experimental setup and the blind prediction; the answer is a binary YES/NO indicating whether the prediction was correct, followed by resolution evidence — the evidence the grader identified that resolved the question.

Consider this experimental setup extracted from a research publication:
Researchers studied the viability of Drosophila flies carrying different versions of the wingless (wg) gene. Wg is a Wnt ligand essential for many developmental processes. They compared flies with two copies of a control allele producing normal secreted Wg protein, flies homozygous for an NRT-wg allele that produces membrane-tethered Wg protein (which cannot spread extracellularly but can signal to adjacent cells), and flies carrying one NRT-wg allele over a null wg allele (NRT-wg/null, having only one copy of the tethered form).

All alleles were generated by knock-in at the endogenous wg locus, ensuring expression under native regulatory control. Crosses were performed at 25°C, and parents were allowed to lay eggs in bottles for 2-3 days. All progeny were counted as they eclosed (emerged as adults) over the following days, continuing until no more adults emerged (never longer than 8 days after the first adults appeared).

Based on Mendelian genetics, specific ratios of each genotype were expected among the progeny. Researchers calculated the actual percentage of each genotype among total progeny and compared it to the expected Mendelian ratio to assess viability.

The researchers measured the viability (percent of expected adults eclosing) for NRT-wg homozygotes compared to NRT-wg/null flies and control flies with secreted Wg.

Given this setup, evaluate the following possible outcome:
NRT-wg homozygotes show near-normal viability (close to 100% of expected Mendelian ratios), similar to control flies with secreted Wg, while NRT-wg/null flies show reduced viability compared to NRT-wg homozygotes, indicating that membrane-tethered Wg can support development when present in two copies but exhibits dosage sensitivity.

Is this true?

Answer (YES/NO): NO